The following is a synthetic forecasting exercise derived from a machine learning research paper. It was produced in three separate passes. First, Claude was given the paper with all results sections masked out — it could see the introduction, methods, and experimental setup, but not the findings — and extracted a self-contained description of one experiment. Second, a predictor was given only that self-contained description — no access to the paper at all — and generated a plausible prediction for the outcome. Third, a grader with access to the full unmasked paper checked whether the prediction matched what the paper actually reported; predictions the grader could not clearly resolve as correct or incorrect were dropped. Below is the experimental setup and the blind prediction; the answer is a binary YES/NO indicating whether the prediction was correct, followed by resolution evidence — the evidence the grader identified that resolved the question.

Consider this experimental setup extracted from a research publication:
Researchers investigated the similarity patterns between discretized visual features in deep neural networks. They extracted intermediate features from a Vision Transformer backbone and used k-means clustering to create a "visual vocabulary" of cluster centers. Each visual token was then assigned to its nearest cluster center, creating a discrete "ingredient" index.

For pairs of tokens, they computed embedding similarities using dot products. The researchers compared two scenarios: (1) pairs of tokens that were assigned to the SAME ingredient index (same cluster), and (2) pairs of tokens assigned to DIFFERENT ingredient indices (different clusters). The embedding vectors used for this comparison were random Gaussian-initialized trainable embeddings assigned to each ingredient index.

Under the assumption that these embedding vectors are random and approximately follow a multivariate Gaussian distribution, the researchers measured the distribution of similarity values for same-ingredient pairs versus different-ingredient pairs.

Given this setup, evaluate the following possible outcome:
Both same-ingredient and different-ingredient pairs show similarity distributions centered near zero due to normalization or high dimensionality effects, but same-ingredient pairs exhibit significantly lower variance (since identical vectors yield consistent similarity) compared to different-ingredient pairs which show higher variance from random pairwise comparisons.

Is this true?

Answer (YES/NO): NO